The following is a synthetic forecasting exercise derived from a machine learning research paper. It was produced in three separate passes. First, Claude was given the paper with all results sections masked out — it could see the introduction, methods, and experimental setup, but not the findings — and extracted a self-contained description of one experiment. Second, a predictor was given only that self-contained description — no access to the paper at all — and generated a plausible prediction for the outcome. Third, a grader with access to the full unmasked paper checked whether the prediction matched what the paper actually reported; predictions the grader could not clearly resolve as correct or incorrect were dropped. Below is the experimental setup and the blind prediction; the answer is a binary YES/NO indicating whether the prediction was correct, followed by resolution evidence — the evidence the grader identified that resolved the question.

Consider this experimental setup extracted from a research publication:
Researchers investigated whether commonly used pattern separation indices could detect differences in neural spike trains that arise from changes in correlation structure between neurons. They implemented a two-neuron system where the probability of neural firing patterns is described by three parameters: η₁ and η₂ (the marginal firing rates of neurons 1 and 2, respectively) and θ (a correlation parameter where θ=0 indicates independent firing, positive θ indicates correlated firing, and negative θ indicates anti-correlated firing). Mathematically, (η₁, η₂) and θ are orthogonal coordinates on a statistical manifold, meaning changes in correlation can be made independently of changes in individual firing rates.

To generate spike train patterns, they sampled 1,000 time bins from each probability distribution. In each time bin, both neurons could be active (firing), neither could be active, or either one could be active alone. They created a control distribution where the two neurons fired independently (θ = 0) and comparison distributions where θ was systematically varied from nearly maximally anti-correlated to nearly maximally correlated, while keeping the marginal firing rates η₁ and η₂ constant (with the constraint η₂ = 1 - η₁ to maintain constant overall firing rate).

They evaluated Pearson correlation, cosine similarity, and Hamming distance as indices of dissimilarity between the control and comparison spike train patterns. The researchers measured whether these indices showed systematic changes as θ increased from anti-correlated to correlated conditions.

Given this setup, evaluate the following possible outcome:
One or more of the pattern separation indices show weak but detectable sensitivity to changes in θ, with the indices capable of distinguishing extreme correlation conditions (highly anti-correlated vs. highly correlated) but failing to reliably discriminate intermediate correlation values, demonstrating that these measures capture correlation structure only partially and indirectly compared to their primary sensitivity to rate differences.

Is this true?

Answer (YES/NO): NO